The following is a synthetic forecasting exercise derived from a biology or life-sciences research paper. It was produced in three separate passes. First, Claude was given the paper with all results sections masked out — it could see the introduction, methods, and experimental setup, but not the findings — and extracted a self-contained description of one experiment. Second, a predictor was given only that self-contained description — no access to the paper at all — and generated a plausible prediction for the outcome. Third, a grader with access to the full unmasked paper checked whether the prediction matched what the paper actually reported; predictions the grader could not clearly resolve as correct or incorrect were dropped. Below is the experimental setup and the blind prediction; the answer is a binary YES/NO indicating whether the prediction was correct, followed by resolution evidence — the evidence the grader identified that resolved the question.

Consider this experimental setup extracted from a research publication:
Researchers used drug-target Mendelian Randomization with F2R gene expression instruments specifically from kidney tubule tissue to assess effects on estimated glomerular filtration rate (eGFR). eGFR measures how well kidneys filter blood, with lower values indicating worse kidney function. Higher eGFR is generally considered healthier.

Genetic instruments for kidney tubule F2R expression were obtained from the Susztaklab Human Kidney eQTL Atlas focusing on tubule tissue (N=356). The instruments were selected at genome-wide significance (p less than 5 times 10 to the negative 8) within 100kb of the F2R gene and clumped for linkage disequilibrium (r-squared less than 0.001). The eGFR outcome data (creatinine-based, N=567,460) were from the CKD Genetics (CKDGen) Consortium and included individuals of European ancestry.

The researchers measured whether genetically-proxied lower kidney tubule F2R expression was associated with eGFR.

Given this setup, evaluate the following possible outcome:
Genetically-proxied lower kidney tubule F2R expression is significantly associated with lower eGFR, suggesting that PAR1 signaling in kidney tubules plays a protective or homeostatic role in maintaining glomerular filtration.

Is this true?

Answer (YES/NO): NO